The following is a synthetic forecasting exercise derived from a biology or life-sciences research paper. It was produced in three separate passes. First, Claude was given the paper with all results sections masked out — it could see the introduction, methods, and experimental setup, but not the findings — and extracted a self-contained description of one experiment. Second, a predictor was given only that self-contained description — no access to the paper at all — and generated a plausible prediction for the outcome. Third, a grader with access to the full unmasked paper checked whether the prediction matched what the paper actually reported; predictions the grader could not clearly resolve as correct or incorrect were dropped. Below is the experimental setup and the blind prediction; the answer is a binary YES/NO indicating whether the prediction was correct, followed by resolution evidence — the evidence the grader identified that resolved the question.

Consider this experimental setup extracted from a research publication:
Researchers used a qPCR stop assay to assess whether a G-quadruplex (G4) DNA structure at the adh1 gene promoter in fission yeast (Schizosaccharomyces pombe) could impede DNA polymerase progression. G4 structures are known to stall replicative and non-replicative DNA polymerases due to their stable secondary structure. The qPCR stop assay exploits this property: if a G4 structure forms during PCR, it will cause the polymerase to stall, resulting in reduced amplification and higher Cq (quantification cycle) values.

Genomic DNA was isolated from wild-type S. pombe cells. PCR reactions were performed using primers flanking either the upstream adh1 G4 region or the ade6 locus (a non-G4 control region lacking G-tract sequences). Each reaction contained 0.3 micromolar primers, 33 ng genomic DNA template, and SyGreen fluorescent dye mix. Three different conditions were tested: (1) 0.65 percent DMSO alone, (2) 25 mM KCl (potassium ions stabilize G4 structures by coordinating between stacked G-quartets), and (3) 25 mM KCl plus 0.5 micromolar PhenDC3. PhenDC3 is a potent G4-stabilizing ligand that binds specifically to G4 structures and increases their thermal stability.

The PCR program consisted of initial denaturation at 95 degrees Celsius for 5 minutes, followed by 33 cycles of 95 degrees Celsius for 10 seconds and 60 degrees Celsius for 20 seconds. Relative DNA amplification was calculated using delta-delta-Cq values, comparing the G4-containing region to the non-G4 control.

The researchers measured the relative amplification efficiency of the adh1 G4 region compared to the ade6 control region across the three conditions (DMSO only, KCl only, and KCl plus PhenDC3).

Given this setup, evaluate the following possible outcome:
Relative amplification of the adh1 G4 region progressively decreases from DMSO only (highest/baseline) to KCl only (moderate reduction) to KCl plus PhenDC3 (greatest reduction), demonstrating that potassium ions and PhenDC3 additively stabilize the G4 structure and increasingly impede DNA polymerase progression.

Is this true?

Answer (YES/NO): YES